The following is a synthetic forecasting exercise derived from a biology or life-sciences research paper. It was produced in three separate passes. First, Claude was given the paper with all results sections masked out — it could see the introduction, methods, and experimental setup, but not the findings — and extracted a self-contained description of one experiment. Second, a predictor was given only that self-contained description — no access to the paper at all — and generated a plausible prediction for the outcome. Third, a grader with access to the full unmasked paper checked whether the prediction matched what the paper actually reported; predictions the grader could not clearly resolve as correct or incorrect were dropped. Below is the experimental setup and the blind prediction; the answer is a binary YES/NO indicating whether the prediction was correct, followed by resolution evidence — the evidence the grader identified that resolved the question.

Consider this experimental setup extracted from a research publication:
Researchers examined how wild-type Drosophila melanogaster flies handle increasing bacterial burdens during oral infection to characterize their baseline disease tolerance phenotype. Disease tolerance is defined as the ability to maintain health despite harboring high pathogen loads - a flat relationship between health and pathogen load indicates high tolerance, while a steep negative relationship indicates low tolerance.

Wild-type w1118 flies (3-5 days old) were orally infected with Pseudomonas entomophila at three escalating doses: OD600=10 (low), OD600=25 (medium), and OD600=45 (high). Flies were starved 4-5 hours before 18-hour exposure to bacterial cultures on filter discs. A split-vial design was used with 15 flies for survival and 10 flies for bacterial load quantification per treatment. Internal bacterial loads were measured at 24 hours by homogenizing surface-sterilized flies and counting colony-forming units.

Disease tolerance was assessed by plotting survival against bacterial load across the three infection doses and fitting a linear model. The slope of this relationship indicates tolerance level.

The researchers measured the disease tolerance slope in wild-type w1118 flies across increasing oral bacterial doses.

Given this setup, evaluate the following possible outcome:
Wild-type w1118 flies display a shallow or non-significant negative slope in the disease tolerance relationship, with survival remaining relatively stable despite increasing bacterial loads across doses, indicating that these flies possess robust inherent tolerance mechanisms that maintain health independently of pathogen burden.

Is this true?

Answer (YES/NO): YES